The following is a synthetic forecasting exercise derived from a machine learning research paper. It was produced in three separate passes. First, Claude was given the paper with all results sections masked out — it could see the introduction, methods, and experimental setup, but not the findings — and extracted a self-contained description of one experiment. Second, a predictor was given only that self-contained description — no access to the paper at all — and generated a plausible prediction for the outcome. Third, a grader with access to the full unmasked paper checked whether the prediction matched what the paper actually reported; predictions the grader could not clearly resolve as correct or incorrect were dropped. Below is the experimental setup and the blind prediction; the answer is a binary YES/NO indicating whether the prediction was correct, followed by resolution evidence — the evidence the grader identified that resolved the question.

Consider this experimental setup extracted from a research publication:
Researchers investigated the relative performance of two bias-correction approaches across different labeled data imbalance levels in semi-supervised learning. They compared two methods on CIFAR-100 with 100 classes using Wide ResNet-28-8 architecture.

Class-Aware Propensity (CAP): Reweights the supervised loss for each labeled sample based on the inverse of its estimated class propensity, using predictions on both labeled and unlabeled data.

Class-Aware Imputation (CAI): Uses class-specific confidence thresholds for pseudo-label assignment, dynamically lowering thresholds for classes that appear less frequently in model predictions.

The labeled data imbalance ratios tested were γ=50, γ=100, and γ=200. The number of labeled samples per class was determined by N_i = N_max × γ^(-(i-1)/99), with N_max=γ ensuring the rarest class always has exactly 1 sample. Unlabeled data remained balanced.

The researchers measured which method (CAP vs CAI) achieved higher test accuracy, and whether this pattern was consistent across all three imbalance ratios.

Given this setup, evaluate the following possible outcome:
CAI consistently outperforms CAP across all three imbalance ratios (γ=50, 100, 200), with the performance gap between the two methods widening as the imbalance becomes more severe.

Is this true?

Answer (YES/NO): NO